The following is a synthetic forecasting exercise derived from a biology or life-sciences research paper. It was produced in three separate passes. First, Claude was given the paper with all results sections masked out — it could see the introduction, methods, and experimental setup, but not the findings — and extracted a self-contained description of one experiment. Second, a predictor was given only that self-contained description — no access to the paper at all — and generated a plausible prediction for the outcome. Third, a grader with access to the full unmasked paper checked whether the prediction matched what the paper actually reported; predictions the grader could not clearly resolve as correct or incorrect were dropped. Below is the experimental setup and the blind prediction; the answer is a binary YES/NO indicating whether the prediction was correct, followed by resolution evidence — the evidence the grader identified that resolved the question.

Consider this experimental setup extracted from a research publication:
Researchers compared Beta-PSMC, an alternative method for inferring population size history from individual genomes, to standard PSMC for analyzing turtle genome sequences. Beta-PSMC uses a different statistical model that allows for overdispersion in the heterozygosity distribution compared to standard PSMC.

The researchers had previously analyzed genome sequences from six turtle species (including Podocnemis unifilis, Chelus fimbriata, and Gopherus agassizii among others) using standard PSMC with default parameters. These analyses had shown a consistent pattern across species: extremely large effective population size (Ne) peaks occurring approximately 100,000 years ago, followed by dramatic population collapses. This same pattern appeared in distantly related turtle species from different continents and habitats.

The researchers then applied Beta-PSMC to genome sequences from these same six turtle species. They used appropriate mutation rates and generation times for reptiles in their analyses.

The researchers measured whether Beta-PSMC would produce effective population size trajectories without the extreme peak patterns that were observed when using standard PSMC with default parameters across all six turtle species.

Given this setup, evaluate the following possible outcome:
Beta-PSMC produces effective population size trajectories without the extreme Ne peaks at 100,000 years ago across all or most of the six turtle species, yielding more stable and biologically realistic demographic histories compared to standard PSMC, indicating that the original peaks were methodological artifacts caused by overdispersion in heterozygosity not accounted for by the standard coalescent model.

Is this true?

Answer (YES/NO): NO